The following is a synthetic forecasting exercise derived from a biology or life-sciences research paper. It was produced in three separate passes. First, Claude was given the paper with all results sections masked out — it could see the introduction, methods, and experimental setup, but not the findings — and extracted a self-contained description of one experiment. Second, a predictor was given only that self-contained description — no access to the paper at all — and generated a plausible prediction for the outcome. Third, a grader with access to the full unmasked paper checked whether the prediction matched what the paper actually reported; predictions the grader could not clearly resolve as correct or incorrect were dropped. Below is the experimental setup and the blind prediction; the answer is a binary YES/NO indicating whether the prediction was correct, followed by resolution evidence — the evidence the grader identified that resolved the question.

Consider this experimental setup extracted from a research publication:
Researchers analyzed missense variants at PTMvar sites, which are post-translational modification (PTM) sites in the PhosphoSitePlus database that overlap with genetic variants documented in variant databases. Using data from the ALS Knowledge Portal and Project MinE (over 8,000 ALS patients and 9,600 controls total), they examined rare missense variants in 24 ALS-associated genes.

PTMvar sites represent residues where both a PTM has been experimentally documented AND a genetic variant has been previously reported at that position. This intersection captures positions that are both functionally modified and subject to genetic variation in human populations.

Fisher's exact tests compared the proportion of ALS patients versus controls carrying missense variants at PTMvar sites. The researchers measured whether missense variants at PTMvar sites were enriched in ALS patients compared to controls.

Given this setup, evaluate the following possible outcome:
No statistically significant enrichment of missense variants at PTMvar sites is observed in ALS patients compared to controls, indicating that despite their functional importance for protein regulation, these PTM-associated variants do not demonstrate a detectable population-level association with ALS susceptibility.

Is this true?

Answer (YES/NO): NO